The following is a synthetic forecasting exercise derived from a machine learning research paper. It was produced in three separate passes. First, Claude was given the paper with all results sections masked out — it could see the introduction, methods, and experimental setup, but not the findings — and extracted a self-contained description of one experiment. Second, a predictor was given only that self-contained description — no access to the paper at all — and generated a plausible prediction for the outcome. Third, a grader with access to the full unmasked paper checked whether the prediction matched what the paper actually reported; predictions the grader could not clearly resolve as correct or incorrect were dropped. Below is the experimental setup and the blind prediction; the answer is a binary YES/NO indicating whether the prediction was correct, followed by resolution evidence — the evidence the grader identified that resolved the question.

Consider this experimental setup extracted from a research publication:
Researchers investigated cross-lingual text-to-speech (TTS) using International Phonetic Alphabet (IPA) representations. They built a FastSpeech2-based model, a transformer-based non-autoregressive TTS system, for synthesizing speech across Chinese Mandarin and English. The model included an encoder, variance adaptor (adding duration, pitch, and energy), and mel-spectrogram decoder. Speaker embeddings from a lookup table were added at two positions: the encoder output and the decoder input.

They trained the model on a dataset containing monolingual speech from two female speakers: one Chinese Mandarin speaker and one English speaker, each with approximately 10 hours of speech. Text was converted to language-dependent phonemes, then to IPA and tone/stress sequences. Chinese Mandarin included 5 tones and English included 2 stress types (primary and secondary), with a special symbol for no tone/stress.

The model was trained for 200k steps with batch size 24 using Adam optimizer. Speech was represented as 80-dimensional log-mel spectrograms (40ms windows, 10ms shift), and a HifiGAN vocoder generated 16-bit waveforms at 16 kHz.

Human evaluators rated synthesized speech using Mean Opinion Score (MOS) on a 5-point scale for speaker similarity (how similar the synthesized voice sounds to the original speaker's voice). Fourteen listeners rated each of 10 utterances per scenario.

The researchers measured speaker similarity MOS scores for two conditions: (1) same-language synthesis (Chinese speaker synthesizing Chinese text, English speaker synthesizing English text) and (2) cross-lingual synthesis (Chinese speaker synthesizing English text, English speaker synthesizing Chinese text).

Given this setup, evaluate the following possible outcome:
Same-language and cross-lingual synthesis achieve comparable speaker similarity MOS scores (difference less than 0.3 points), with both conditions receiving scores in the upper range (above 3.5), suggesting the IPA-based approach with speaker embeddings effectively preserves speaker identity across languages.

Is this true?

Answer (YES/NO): NO